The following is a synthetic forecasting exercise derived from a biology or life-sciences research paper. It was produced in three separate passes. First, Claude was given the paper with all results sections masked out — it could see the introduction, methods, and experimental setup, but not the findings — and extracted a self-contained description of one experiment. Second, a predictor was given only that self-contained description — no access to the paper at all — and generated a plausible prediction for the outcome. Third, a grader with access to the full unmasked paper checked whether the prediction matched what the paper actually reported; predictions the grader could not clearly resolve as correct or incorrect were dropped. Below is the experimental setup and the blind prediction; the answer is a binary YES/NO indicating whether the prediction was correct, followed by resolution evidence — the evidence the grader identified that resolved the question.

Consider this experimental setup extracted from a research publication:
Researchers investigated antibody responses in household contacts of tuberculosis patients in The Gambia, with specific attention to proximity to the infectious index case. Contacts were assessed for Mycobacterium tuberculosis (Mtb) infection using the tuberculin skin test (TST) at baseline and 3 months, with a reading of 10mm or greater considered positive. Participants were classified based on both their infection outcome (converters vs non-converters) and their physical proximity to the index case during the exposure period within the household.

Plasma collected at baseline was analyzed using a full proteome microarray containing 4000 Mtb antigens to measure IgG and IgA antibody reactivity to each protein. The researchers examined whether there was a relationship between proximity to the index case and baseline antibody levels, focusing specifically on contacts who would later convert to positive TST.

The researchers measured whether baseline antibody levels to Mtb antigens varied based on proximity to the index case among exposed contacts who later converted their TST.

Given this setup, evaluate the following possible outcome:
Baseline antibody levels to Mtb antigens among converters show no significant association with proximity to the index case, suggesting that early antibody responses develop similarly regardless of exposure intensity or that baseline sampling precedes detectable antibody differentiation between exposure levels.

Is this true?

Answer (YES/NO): NO